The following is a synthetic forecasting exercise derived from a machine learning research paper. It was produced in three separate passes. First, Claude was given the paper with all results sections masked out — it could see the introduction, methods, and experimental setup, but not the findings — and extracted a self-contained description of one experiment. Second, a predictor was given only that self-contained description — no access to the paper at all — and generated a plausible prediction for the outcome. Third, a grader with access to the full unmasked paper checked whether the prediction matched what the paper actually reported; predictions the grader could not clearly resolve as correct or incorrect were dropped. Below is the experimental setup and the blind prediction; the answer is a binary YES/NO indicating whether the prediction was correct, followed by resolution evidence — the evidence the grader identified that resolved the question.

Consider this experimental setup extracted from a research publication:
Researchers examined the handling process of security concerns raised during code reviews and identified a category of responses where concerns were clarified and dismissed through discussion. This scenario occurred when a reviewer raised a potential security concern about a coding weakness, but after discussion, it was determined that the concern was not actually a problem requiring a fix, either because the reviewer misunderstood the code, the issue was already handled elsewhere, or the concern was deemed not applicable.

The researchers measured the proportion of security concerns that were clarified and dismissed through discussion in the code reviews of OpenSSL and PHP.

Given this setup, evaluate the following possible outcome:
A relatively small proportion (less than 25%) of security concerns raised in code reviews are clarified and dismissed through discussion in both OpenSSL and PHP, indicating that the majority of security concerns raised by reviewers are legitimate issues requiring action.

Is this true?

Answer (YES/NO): NO